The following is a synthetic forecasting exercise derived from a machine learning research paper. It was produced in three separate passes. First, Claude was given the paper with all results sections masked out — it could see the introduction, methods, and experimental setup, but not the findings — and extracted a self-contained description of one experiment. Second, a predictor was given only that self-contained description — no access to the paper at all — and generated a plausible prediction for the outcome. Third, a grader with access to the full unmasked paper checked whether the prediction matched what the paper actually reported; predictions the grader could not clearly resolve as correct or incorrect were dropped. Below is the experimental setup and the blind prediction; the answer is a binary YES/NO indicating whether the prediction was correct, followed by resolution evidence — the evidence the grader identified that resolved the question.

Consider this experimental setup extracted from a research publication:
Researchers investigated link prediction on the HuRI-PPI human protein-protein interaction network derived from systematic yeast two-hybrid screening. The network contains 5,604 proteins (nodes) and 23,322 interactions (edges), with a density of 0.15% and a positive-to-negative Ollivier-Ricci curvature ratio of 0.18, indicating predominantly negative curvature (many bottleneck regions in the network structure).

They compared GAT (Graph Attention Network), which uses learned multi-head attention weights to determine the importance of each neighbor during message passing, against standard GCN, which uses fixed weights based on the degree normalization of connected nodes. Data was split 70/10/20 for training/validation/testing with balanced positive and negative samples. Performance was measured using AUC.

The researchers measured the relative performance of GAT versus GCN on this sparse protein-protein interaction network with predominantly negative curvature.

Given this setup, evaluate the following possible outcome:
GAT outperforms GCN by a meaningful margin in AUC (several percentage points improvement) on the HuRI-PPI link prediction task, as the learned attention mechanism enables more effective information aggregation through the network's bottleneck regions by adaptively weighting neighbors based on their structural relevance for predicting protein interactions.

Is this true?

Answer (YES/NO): NO